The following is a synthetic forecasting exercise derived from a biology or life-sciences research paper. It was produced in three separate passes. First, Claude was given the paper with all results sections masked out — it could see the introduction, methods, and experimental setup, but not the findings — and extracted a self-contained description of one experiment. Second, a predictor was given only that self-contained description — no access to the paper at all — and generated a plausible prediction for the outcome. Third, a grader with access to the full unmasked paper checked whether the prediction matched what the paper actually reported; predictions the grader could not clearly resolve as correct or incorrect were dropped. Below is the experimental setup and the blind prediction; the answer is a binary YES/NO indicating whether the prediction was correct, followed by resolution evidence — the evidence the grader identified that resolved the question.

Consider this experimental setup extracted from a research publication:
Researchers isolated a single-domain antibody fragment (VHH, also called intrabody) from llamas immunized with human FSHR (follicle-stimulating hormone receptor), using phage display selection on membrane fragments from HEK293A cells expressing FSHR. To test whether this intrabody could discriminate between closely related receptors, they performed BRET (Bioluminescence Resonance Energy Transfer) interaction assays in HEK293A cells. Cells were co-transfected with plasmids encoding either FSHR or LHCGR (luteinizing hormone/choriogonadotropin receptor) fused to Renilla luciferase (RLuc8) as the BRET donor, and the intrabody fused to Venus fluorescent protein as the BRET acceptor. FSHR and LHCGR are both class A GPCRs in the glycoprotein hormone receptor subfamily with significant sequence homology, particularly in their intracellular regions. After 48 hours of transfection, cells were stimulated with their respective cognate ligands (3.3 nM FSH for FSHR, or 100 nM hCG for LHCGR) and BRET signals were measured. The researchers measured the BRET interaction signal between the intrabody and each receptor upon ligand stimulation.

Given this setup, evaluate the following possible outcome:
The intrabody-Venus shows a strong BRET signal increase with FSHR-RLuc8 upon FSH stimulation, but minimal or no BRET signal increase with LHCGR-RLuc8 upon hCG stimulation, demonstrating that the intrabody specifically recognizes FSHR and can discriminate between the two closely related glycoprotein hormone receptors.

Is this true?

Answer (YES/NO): NO